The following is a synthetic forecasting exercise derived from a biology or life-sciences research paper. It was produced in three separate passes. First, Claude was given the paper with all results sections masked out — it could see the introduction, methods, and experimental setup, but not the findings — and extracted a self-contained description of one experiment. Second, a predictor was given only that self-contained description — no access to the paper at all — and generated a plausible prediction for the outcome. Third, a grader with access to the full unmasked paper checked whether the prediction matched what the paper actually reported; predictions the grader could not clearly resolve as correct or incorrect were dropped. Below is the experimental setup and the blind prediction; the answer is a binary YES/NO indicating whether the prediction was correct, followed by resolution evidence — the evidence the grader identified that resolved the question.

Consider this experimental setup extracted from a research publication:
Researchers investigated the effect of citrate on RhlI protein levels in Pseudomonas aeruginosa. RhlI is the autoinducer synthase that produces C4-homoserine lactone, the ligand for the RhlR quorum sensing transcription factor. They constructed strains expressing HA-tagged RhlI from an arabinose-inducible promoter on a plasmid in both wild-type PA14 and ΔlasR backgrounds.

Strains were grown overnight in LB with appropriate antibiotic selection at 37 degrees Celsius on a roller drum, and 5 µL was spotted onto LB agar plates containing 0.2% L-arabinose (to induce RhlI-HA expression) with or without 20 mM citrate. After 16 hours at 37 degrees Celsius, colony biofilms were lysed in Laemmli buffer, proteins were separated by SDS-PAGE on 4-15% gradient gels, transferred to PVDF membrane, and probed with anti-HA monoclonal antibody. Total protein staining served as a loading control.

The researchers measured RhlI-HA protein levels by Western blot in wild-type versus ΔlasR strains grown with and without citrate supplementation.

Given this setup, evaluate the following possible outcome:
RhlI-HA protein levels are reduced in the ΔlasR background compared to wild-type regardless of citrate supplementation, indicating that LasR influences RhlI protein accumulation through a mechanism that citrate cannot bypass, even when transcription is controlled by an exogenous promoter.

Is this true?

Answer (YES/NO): NO